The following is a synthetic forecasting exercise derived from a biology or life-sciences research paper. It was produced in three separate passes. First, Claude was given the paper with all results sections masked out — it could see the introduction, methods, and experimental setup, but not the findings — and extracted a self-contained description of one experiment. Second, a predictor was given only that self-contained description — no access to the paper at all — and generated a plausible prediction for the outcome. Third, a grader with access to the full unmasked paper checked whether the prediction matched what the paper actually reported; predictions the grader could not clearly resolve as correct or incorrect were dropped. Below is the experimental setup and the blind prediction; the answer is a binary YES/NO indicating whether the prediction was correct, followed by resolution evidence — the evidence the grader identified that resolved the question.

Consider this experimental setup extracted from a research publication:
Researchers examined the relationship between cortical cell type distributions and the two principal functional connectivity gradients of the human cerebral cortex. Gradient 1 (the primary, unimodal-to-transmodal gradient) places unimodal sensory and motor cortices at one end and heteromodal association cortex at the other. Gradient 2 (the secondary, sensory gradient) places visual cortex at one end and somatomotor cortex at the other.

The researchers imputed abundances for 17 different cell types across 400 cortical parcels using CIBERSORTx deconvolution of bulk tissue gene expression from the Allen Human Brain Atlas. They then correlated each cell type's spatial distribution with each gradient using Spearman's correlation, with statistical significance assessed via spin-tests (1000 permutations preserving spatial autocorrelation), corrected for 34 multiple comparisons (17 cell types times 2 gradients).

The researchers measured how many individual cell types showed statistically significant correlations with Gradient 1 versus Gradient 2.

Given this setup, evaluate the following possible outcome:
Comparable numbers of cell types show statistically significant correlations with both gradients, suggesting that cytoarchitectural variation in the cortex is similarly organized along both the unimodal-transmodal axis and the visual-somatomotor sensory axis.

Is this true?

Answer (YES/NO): NO